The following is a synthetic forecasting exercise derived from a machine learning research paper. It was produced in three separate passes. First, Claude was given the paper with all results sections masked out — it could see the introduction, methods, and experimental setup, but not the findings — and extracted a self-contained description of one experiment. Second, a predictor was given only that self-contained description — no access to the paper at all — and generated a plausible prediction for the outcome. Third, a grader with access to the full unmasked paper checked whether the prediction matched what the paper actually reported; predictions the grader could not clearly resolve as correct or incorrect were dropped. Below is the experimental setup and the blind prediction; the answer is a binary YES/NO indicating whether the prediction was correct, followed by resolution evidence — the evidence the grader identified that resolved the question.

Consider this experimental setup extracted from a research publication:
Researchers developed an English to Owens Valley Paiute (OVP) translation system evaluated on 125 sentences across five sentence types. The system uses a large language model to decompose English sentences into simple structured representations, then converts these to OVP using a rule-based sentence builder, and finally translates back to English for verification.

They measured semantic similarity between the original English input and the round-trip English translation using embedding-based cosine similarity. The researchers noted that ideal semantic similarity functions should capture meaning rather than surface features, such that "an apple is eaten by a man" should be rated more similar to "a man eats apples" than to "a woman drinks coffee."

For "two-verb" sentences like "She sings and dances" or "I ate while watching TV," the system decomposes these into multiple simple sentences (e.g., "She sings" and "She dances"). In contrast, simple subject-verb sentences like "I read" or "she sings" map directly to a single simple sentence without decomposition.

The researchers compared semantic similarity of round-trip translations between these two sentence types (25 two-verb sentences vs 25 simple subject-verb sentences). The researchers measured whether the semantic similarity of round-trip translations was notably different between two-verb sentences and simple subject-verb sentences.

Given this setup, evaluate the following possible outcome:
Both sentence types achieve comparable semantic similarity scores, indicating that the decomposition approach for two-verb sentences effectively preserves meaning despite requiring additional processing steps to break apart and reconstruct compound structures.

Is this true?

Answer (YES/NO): YES